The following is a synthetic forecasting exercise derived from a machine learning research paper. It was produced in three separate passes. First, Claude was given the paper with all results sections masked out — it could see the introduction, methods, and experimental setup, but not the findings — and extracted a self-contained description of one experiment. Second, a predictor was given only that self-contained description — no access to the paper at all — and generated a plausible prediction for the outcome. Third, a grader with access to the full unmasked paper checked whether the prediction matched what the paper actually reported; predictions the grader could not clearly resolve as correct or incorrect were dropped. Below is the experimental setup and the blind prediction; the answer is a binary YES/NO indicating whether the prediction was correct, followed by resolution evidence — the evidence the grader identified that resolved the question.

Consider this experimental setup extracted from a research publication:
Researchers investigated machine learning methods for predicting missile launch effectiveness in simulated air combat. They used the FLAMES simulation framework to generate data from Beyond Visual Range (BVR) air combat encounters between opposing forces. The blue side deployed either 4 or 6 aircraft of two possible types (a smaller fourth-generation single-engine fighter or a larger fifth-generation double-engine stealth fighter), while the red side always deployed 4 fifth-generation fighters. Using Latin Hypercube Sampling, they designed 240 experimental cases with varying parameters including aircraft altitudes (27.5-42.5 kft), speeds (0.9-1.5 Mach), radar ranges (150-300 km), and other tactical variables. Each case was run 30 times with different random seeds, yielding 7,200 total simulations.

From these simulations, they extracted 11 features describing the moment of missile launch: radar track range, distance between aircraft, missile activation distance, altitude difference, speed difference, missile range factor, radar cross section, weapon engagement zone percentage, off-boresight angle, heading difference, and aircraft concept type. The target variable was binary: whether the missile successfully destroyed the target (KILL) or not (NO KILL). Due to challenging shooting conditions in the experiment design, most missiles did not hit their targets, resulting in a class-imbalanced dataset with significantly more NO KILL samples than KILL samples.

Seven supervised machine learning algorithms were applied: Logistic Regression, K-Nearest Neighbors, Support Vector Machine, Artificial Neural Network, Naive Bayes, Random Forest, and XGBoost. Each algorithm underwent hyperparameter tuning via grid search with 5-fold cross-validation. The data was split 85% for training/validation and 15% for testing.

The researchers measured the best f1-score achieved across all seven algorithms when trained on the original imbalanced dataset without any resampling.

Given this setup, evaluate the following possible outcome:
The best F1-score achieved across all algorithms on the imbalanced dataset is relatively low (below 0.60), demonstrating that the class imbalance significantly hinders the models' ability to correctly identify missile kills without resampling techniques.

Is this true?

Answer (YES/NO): YES